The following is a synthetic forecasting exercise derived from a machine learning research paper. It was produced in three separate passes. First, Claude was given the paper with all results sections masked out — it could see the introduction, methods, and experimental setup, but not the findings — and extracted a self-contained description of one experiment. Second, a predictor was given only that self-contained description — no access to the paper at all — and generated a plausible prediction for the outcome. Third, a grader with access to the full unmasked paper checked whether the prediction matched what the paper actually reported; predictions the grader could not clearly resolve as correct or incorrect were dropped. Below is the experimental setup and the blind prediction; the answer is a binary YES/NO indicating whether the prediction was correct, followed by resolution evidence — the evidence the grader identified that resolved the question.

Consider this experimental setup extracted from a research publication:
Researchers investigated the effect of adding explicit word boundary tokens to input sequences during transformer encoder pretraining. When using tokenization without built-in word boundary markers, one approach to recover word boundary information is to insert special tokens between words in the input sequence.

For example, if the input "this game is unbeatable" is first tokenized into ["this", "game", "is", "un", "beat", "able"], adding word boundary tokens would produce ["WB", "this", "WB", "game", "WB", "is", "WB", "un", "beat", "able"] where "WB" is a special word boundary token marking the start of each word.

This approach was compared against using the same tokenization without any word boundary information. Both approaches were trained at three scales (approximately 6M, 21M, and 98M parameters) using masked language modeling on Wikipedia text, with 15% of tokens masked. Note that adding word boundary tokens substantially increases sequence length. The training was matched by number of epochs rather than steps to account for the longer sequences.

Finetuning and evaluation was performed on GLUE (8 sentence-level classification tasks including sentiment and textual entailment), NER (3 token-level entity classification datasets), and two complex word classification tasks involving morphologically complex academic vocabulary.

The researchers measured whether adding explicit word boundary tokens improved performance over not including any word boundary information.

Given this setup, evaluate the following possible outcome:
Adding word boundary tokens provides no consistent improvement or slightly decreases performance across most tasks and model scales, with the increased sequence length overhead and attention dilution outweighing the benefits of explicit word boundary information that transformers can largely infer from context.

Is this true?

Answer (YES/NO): YES